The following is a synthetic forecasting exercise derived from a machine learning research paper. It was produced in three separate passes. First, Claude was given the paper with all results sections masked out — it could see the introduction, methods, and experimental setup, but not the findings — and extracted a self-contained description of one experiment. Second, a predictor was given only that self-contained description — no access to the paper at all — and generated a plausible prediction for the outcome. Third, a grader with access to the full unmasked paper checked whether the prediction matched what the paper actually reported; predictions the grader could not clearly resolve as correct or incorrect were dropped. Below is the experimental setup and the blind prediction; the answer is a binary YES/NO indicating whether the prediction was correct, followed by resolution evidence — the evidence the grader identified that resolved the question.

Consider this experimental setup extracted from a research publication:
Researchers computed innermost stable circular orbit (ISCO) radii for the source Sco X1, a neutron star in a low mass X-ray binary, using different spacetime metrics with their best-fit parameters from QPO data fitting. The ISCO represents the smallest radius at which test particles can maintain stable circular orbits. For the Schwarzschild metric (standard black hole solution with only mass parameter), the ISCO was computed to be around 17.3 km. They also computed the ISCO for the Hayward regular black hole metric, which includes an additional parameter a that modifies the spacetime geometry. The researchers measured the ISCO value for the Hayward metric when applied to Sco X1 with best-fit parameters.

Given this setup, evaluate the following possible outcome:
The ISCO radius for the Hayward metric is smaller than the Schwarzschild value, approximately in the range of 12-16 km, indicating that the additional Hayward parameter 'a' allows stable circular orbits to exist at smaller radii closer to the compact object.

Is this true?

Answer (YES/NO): NO